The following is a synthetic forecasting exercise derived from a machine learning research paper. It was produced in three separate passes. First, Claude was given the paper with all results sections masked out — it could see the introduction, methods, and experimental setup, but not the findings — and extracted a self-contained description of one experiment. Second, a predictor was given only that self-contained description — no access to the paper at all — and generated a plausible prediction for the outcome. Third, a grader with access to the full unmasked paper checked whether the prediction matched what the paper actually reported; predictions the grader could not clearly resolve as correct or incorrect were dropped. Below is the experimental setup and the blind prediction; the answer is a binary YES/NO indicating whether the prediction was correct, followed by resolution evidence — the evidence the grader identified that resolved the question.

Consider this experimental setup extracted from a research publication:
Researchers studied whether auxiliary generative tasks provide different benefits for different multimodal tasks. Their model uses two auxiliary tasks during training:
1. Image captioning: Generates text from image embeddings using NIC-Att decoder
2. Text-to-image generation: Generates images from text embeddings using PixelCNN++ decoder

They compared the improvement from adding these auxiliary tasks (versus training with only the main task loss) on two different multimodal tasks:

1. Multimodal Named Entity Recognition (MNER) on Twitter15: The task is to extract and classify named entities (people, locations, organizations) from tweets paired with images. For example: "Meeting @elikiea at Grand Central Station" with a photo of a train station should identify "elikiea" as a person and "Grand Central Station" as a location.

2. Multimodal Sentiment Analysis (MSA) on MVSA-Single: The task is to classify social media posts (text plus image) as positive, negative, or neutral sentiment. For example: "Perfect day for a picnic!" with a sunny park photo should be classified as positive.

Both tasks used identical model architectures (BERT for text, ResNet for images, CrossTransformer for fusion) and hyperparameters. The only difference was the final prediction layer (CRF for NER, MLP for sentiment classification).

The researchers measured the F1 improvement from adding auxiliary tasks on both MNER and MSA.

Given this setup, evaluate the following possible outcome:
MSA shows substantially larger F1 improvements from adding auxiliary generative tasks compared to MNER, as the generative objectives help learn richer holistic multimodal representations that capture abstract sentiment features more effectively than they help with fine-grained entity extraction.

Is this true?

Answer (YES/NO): NO